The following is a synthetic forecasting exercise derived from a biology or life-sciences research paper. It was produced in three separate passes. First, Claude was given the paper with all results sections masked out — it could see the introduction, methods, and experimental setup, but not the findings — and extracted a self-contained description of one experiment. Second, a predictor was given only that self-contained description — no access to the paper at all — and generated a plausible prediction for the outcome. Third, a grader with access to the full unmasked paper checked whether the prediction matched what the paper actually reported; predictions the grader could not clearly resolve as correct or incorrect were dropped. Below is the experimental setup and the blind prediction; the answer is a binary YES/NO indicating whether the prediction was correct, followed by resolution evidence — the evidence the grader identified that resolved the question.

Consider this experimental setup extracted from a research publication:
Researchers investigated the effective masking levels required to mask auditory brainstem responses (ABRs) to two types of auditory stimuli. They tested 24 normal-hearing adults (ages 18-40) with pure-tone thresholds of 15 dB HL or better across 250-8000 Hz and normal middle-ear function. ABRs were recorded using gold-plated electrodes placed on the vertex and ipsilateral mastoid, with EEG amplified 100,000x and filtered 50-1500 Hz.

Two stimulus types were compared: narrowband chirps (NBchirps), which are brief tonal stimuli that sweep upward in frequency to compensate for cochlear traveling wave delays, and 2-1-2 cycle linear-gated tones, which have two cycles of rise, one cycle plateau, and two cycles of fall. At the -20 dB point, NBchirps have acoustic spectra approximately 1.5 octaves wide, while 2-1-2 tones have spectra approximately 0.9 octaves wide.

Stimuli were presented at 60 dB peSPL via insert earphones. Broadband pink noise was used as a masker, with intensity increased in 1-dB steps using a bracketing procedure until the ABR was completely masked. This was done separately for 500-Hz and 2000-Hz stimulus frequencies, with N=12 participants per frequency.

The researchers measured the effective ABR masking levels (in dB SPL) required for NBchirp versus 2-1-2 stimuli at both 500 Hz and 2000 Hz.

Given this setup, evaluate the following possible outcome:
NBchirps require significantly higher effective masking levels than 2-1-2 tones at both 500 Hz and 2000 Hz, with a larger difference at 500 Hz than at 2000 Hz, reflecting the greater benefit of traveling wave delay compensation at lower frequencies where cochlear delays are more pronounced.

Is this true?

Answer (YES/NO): NO